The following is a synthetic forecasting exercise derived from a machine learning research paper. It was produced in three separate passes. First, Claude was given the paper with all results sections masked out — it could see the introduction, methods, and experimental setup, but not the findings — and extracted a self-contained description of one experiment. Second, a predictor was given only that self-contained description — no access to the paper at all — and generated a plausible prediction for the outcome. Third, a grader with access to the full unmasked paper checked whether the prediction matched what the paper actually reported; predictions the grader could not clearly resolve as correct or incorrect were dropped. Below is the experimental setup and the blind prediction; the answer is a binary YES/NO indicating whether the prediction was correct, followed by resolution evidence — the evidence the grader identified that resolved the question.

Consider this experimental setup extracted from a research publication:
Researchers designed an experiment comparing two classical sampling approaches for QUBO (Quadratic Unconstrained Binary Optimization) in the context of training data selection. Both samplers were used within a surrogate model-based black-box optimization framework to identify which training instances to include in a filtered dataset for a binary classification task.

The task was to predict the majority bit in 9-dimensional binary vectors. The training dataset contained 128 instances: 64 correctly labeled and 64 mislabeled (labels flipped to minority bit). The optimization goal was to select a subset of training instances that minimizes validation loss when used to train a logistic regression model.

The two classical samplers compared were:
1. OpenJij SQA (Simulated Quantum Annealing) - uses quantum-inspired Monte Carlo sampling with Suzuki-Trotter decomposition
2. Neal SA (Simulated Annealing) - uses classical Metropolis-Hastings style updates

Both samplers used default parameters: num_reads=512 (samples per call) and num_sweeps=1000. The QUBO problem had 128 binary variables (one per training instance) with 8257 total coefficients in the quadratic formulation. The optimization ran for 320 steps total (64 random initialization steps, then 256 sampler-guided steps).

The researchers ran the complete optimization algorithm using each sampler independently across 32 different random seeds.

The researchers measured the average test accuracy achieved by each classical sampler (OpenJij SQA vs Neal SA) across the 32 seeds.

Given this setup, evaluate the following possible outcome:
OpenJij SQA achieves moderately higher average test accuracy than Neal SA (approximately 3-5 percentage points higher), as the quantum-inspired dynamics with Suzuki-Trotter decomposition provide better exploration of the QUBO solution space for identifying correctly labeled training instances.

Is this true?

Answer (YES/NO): NO